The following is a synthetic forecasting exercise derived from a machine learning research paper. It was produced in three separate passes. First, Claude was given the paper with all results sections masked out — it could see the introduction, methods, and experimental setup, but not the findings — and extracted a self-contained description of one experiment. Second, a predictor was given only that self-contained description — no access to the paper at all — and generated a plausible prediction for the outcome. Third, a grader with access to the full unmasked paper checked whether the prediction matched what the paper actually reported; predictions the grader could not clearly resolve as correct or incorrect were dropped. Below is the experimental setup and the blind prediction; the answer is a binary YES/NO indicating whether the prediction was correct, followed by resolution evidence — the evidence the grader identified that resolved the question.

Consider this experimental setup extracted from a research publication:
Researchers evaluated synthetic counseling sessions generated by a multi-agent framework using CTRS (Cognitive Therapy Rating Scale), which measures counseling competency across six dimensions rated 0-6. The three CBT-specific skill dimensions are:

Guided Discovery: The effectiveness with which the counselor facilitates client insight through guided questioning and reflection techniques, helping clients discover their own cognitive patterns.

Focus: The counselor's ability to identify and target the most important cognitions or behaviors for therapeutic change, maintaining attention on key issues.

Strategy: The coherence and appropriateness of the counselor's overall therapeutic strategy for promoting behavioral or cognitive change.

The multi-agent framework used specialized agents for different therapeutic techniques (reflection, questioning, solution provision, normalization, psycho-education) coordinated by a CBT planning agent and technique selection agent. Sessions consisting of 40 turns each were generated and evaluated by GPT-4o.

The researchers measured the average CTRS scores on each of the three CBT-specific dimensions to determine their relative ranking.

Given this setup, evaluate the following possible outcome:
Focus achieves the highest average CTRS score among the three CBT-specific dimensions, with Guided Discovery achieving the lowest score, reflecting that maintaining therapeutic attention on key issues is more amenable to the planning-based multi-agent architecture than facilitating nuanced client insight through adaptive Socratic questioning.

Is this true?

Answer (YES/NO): NO